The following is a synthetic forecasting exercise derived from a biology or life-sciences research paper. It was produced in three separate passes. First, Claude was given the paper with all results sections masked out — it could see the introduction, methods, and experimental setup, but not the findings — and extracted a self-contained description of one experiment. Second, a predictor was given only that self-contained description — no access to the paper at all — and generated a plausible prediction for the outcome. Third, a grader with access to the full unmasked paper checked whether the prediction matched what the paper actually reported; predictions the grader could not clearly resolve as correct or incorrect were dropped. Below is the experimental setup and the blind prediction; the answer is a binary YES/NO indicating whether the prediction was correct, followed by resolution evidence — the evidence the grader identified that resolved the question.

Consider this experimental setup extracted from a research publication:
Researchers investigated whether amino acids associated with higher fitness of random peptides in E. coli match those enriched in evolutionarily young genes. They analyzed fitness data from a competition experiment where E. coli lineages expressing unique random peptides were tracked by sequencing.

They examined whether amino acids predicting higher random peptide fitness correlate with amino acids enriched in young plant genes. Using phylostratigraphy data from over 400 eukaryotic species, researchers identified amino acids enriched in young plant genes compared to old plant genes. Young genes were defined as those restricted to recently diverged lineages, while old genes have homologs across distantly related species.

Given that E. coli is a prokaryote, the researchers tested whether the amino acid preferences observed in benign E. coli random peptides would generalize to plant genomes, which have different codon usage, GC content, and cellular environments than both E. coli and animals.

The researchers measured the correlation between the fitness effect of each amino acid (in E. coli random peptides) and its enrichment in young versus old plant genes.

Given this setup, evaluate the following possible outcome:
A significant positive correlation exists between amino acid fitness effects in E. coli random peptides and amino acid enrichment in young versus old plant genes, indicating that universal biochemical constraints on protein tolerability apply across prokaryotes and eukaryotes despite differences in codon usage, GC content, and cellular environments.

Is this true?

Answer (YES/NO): NO